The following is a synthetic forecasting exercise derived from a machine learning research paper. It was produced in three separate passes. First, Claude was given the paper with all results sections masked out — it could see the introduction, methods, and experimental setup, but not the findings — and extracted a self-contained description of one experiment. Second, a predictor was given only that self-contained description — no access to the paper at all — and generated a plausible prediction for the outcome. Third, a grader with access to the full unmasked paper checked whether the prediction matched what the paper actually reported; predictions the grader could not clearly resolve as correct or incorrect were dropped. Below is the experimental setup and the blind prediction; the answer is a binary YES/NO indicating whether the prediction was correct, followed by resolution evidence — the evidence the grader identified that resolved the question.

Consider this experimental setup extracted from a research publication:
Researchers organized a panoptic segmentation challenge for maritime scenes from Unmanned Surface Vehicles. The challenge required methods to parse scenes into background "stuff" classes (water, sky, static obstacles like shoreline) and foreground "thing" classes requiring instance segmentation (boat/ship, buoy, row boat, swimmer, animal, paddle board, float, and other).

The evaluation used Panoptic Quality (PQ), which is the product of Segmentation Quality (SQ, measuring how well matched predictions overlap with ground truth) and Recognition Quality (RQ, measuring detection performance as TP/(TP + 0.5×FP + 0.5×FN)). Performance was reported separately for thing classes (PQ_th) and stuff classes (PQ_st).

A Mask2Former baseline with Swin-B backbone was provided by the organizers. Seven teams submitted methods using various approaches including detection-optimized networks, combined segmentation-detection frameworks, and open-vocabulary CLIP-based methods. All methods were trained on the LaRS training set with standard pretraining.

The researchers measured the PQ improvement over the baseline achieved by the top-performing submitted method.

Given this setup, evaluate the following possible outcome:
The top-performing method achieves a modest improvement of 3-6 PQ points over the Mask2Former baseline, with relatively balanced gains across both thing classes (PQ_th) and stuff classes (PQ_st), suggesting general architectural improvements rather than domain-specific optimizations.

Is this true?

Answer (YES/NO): NO